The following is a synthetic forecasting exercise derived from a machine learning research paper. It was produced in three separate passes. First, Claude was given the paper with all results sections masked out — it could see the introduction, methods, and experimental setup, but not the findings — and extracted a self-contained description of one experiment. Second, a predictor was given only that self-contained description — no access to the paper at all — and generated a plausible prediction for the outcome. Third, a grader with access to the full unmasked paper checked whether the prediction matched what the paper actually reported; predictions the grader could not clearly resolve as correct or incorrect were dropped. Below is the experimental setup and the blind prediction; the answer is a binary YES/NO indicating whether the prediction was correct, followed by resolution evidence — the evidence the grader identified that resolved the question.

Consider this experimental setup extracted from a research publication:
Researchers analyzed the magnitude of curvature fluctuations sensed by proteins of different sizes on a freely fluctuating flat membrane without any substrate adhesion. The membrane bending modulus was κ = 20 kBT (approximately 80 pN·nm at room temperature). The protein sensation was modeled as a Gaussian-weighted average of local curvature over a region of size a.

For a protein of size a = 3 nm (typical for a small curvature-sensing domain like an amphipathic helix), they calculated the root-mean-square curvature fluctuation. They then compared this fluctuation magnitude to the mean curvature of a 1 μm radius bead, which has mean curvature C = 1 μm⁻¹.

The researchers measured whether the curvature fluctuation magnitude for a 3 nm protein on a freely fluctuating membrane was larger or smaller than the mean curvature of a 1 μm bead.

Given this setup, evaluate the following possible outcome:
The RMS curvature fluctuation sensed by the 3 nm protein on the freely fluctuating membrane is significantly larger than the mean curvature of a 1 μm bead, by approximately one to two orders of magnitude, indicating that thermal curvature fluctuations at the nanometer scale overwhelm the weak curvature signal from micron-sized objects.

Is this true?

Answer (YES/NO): YES